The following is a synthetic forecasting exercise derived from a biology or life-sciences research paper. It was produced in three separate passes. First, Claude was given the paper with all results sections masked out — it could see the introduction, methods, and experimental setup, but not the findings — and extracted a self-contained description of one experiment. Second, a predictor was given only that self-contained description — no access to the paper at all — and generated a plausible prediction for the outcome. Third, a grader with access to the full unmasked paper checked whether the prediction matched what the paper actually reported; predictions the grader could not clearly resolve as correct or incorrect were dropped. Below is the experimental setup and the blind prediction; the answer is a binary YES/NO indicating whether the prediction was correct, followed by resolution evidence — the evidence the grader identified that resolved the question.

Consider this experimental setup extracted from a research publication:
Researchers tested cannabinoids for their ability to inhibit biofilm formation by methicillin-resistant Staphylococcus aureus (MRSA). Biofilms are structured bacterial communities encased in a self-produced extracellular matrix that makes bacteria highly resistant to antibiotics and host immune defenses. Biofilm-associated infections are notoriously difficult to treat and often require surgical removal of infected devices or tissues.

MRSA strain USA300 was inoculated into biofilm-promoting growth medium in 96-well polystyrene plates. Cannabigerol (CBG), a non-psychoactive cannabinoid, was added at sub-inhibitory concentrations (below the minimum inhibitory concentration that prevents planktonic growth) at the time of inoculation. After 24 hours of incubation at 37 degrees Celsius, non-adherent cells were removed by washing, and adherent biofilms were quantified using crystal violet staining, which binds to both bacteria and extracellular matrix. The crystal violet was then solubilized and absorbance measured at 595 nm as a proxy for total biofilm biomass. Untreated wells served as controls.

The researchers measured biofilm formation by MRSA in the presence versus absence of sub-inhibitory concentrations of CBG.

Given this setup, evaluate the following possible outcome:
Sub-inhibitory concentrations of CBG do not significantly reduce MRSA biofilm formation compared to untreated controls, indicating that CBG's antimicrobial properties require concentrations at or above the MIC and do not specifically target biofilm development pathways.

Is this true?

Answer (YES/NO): NO